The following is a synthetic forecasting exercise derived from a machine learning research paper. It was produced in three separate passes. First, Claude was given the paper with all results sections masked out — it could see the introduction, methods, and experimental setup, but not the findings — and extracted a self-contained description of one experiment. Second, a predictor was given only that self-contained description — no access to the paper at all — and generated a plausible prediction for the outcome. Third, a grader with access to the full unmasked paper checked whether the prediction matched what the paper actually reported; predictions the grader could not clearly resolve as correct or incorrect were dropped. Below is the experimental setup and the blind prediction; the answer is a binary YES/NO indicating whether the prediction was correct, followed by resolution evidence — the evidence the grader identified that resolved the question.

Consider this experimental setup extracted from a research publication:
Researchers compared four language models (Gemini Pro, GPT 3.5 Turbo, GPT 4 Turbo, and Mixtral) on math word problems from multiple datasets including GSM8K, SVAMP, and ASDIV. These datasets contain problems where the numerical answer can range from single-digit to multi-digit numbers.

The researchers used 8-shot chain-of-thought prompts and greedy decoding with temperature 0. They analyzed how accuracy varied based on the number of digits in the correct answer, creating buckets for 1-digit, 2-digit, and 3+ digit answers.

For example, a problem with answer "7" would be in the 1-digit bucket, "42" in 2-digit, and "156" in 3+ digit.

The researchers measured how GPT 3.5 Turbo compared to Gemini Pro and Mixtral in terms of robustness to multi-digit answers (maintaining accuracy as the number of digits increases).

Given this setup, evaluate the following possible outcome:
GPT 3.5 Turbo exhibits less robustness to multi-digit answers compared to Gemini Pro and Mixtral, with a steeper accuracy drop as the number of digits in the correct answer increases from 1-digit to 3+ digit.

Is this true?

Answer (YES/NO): NO